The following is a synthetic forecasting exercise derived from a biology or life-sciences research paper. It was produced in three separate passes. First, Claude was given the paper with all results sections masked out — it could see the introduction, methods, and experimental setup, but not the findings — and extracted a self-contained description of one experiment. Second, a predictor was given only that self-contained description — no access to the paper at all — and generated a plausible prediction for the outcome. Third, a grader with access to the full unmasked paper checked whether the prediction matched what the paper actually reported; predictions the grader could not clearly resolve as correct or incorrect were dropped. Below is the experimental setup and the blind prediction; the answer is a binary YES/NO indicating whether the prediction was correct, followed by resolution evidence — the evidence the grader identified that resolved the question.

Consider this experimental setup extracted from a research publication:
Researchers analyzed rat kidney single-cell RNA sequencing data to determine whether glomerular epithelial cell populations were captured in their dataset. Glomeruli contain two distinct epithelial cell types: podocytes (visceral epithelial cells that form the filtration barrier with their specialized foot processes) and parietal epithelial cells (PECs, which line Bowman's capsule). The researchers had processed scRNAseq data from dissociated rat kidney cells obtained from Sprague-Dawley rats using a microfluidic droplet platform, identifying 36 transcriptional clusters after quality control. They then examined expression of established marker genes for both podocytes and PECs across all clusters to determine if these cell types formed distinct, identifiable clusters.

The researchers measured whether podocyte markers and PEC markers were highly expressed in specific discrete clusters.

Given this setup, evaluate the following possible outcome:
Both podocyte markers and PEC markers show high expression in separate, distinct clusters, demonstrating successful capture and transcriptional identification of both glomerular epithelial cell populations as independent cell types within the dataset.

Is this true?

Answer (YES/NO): NO